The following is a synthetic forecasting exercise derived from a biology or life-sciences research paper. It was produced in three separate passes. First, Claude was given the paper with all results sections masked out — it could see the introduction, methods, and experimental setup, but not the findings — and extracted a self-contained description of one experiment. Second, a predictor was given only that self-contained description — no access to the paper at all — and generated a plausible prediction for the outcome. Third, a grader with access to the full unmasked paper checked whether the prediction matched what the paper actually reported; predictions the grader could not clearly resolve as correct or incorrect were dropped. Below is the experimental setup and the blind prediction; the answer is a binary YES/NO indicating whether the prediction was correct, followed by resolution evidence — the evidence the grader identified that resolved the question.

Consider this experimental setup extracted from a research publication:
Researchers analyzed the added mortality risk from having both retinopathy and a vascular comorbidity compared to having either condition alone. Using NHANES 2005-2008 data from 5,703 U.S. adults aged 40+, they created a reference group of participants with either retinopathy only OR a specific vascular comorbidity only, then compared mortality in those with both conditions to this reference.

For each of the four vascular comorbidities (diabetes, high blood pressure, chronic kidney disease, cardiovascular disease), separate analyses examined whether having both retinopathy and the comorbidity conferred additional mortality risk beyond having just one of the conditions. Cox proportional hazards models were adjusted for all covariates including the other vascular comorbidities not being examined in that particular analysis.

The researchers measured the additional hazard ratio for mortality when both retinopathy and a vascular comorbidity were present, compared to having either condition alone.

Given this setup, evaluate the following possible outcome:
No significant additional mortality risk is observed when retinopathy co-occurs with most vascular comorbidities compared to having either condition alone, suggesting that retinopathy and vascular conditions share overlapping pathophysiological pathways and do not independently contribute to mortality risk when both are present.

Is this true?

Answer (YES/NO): YES